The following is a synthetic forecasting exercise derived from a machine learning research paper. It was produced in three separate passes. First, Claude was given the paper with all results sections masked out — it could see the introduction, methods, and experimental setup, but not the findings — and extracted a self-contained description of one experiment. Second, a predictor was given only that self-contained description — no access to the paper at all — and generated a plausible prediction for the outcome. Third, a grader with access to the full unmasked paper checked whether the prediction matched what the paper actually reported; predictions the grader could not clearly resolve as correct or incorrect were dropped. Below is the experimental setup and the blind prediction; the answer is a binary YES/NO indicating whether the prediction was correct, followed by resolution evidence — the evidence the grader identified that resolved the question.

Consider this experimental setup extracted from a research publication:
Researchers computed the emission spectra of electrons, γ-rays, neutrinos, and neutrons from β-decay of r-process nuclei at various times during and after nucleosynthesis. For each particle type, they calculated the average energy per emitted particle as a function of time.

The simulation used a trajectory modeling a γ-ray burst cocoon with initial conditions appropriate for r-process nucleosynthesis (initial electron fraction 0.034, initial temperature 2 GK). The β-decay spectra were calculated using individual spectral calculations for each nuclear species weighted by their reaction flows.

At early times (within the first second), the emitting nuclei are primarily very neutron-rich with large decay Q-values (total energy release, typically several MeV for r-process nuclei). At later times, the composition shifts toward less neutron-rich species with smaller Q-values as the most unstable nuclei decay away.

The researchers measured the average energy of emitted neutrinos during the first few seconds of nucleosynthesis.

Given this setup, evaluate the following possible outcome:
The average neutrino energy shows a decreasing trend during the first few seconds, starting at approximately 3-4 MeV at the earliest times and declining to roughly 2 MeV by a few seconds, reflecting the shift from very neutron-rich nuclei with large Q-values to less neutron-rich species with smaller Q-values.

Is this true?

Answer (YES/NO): NO